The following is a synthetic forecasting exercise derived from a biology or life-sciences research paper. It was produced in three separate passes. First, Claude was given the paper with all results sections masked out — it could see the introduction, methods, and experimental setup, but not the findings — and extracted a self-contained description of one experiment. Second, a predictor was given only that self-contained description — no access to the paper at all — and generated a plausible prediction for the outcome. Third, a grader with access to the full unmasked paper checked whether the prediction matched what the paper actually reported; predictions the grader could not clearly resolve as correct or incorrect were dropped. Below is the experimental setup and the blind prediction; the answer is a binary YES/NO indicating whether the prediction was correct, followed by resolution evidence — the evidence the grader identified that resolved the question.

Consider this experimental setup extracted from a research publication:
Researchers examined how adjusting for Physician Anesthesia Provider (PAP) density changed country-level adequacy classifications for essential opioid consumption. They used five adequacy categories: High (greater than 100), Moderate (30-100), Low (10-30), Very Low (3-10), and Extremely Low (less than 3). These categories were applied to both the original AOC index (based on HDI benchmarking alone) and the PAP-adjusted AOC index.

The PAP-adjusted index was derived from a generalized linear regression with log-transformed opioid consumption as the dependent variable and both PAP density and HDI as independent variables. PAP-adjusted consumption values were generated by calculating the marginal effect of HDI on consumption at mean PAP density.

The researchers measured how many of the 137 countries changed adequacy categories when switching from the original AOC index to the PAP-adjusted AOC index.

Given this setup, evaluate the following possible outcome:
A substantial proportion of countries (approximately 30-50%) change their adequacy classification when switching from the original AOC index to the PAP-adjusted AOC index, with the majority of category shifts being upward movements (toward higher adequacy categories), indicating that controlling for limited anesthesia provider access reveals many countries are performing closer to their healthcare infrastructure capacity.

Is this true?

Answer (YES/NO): NO